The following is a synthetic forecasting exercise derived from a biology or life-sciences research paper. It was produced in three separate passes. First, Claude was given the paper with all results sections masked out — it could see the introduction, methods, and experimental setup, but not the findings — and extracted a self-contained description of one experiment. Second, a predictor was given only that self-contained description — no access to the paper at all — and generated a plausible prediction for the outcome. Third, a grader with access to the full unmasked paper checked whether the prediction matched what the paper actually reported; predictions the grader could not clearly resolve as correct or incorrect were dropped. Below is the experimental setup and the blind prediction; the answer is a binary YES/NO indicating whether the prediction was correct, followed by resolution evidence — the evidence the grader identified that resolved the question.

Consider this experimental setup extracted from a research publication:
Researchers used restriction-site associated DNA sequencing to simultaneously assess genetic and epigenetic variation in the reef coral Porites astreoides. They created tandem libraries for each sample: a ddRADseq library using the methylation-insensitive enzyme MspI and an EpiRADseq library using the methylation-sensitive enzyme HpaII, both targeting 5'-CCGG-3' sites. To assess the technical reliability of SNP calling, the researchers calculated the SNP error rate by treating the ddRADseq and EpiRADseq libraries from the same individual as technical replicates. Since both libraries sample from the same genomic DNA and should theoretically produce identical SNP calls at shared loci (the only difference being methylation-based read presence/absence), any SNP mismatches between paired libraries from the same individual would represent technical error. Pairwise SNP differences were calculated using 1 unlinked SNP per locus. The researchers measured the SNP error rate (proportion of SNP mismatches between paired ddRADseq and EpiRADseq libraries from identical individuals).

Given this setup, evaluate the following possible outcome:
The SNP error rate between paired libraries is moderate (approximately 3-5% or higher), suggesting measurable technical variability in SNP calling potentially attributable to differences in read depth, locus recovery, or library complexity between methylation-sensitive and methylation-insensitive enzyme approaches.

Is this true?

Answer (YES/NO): NO